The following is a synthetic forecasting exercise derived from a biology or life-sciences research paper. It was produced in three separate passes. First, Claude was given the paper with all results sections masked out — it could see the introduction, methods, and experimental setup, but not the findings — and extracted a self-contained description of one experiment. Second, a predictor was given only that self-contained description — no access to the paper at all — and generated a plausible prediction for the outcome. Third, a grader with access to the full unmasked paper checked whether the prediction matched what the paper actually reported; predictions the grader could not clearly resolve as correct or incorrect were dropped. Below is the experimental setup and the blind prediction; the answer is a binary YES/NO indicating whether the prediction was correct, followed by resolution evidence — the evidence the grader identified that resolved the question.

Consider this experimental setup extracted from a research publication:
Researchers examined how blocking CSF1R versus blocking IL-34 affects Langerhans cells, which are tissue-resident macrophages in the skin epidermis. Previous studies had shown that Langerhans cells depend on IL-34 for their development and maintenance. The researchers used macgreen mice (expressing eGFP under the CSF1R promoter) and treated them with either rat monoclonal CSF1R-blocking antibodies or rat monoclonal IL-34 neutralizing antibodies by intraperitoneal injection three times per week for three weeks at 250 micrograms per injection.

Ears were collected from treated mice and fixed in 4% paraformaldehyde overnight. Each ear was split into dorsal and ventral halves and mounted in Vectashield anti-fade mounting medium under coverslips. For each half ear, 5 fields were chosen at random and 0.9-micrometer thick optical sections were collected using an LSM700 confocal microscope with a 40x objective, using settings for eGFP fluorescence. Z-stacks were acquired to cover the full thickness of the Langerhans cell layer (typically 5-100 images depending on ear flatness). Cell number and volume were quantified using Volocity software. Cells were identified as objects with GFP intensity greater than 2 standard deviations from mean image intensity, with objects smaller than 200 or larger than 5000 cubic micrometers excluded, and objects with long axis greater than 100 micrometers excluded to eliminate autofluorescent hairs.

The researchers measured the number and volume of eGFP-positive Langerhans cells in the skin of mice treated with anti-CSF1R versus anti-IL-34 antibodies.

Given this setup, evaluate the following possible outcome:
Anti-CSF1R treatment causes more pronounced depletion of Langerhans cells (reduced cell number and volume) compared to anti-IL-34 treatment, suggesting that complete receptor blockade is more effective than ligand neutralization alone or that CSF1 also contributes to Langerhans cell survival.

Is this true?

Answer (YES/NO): NO